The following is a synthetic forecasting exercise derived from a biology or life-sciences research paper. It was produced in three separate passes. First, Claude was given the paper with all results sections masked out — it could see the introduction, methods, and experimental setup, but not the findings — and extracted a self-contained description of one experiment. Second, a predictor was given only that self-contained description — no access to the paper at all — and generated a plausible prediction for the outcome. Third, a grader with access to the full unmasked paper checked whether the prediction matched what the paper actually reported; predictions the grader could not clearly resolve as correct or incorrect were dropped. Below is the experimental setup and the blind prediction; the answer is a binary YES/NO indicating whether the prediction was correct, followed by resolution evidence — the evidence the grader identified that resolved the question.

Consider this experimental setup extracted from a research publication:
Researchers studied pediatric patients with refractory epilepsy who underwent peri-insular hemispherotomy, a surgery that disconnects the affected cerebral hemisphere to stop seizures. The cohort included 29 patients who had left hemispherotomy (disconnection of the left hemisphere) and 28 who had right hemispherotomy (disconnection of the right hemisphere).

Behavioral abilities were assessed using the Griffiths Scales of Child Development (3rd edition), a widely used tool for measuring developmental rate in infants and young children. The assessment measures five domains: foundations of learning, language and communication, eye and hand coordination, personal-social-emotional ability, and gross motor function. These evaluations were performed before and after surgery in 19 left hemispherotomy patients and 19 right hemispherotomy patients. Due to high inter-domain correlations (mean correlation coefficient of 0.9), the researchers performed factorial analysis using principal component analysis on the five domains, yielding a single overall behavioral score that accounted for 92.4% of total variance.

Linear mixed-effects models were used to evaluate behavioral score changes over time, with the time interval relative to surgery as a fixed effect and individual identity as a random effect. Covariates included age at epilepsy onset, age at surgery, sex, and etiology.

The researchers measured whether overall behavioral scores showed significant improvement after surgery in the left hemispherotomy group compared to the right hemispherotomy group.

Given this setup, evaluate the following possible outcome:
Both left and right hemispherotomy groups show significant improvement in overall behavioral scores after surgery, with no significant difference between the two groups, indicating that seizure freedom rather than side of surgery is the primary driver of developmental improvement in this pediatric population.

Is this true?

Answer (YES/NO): YES